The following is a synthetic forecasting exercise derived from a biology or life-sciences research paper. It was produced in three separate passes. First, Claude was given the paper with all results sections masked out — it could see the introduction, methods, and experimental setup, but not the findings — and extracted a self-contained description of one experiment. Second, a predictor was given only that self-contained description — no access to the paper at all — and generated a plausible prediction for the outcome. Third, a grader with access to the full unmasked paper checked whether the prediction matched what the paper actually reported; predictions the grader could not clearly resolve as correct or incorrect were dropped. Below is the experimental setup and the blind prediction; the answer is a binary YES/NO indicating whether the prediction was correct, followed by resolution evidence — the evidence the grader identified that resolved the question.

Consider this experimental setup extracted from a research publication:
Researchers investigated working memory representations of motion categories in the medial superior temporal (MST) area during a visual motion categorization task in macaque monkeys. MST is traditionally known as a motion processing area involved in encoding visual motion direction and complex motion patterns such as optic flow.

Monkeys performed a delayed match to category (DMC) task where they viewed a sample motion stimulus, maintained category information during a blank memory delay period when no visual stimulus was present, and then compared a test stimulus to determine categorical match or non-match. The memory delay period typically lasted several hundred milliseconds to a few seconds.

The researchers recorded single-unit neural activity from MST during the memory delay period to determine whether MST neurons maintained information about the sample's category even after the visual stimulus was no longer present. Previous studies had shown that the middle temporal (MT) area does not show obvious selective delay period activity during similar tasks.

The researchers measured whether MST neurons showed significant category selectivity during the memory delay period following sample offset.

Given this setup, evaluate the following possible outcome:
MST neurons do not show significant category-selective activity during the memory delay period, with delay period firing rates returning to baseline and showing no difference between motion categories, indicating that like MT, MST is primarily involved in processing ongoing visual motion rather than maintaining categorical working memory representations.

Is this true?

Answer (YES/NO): NO